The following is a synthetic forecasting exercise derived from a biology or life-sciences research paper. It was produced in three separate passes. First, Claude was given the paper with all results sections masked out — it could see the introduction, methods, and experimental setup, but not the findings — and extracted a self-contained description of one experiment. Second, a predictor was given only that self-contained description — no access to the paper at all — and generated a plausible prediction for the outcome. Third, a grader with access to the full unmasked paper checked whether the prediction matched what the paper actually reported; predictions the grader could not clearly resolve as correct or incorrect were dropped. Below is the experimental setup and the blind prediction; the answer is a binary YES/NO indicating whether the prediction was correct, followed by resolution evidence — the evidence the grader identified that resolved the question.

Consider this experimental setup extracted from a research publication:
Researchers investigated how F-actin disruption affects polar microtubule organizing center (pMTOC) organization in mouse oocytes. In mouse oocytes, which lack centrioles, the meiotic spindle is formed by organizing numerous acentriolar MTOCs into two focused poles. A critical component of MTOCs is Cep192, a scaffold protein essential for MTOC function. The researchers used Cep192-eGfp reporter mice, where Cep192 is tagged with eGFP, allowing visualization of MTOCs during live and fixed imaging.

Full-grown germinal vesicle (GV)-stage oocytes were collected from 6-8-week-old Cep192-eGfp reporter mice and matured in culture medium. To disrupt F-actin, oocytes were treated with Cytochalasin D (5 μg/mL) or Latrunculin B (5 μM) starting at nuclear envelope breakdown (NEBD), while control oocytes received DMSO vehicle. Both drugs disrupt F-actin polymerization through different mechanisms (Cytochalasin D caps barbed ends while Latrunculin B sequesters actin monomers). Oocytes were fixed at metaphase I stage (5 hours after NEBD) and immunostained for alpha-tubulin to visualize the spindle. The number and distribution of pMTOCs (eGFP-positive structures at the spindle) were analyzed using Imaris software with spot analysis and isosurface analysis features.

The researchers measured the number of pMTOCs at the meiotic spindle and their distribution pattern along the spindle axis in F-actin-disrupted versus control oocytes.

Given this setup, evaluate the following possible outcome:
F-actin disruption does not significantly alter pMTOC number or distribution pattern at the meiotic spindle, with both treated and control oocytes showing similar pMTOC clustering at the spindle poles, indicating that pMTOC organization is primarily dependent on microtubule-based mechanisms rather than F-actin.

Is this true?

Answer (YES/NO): NO